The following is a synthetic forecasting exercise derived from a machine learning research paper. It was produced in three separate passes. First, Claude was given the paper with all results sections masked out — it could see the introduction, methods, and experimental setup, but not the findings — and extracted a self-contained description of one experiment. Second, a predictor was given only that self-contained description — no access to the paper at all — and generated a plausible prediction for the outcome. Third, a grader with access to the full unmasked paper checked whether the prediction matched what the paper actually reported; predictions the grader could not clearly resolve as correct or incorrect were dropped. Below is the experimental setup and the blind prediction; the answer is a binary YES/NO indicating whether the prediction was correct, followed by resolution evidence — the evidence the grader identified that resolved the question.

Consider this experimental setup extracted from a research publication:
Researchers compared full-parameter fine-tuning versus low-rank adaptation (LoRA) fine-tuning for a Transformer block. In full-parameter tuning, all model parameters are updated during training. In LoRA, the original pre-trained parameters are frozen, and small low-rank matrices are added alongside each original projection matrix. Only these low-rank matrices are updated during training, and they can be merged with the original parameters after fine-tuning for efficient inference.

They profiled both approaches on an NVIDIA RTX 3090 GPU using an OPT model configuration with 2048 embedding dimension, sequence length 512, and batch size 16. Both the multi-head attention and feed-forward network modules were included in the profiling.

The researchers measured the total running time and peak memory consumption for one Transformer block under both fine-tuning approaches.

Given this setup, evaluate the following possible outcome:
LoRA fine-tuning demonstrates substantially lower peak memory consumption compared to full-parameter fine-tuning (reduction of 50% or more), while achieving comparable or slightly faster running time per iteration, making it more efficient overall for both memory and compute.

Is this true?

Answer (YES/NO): NO